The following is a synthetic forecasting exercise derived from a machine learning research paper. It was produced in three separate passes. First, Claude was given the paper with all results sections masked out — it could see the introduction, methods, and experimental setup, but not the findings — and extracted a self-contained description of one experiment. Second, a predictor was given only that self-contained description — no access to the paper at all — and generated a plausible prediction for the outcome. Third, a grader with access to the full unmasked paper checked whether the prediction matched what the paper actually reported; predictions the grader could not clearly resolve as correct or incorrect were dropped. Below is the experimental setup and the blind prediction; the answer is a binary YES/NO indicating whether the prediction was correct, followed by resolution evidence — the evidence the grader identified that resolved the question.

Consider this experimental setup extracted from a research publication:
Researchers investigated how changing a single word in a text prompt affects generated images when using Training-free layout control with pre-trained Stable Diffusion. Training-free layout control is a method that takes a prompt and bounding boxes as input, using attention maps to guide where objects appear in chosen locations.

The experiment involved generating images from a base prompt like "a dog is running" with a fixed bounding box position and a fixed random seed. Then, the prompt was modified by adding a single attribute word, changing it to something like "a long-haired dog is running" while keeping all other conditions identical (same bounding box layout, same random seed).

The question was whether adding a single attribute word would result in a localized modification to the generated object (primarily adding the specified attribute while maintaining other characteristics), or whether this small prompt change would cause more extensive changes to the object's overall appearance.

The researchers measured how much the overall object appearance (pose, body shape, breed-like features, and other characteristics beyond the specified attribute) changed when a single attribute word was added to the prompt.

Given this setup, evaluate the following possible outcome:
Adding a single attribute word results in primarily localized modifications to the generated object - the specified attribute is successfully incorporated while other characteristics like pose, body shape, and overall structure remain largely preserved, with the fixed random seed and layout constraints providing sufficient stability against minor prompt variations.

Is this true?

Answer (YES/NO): NO